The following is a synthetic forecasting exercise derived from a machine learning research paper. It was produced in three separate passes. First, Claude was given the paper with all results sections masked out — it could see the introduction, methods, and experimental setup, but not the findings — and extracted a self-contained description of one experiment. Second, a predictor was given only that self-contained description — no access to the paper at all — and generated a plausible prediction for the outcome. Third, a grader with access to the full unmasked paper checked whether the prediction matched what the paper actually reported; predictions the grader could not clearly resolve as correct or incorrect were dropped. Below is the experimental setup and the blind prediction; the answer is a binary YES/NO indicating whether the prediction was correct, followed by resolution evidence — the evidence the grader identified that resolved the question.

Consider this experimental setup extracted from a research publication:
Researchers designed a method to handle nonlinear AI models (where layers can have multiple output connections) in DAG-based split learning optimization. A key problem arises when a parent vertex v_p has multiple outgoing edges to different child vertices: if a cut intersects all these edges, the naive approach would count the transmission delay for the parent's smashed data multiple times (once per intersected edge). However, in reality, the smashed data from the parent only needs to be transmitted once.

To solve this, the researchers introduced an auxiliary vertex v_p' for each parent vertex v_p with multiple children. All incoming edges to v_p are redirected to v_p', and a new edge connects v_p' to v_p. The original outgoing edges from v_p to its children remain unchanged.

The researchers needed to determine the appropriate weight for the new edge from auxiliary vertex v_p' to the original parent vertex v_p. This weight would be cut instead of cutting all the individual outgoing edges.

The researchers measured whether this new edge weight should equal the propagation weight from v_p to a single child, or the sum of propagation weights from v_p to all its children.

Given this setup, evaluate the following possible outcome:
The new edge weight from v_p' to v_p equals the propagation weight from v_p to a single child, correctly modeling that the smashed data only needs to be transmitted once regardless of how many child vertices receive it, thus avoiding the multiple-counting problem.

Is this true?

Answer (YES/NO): YES